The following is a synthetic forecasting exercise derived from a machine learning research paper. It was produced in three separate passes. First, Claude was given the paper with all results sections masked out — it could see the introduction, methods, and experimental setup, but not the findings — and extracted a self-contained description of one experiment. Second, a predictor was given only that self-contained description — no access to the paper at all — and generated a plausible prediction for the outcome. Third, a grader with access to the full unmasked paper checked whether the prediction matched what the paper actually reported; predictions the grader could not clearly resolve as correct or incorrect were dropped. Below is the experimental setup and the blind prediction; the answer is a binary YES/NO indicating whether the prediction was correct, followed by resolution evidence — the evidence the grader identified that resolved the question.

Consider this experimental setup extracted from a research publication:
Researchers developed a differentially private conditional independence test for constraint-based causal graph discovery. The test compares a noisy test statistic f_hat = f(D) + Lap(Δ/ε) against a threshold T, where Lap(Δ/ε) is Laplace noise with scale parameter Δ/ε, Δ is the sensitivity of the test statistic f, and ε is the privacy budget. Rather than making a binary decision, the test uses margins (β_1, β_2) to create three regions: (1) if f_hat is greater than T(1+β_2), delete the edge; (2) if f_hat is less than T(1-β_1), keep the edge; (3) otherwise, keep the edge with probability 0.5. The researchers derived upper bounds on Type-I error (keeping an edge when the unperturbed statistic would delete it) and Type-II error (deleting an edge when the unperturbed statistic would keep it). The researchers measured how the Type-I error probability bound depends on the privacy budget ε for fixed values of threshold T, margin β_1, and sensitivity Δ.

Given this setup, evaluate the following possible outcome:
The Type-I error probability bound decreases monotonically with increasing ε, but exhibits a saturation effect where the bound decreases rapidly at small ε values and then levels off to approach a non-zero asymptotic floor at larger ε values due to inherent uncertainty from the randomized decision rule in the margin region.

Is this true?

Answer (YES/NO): YES